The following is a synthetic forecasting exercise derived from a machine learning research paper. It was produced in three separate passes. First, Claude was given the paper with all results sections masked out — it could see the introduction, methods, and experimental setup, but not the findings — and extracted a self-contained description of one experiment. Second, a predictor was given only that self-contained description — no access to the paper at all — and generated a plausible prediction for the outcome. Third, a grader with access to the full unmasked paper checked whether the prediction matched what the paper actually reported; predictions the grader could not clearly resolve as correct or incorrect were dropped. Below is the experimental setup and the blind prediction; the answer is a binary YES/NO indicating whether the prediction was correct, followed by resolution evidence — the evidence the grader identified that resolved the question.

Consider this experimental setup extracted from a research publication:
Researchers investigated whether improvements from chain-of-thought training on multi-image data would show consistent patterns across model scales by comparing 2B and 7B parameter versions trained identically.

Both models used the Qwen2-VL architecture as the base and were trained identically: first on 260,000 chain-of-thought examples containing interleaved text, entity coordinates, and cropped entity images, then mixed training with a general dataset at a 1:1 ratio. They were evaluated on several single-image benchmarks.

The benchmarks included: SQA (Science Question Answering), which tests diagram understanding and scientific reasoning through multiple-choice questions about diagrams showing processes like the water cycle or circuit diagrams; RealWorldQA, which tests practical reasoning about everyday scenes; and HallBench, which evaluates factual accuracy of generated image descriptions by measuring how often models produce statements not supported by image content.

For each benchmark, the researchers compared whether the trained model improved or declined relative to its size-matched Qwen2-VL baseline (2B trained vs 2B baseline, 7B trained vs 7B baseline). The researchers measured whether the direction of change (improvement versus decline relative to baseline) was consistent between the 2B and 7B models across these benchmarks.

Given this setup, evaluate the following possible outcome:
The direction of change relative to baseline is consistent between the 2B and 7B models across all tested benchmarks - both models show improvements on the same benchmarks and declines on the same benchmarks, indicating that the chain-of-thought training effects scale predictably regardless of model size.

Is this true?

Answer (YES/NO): YES